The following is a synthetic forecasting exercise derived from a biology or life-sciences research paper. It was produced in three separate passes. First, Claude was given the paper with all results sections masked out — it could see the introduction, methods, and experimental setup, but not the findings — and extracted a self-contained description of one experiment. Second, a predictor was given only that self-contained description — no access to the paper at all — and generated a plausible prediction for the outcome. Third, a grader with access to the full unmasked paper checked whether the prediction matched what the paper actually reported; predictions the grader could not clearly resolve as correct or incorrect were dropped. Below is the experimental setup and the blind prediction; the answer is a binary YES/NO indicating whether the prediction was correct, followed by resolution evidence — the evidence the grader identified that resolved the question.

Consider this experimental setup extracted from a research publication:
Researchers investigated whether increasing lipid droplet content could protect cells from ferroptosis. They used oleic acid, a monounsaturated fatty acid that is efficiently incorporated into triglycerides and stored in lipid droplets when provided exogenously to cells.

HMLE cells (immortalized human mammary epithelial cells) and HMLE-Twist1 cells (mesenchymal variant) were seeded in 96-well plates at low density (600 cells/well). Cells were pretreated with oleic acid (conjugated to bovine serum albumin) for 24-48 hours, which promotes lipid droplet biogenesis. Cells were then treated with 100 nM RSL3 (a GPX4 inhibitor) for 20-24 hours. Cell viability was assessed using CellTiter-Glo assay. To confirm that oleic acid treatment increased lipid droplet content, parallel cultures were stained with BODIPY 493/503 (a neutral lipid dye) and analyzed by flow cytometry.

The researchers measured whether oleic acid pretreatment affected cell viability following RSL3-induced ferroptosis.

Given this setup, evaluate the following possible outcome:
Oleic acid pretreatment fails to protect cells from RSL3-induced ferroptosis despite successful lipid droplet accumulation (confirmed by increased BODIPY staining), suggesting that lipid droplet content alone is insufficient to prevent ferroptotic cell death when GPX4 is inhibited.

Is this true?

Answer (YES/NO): NO